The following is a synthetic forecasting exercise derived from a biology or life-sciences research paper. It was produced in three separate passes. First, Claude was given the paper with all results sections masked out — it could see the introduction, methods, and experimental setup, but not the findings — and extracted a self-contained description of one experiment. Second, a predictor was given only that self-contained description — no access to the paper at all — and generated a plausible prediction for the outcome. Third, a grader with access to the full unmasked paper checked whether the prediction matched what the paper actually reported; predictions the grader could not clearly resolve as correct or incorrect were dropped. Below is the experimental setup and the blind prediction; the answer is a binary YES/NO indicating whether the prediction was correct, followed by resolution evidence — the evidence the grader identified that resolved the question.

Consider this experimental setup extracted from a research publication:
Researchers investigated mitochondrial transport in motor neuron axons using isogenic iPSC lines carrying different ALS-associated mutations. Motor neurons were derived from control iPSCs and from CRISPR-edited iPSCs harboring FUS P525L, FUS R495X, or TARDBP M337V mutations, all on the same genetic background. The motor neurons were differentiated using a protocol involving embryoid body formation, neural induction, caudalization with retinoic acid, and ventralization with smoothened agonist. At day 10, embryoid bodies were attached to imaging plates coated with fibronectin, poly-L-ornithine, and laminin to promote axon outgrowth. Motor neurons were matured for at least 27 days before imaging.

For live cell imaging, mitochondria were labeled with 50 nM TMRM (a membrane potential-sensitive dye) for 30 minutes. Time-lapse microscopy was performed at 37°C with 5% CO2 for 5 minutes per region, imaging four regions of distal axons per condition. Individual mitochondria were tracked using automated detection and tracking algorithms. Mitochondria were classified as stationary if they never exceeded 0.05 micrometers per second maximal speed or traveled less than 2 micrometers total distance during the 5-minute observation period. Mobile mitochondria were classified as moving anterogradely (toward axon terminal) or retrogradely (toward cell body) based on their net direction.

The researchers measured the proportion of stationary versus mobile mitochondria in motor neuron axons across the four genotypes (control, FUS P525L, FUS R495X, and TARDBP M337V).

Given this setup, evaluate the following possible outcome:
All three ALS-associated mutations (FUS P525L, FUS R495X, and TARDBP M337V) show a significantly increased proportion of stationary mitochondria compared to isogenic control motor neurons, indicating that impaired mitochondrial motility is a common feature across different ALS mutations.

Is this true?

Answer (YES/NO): YES